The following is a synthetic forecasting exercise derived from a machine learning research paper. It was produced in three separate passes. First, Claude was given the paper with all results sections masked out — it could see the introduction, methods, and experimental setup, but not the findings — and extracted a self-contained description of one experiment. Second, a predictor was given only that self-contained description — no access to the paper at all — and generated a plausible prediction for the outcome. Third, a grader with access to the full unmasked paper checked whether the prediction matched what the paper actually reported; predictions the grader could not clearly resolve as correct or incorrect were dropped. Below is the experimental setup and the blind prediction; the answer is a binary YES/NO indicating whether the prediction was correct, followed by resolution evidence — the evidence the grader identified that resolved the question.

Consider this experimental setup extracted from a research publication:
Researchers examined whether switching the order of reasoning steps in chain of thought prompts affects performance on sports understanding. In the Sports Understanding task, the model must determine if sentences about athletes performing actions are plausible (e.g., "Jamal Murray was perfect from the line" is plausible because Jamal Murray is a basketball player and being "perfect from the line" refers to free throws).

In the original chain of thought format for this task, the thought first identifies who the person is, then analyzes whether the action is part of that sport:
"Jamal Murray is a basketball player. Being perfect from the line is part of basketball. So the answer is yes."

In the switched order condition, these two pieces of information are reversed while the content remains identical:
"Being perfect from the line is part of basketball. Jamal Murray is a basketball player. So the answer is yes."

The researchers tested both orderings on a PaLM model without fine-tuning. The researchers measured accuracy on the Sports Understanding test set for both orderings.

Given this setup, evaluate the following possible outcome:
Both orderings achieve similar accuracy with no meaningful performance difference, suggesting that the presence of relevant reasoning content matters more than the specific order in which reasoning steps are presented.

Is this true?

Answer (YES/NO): NO